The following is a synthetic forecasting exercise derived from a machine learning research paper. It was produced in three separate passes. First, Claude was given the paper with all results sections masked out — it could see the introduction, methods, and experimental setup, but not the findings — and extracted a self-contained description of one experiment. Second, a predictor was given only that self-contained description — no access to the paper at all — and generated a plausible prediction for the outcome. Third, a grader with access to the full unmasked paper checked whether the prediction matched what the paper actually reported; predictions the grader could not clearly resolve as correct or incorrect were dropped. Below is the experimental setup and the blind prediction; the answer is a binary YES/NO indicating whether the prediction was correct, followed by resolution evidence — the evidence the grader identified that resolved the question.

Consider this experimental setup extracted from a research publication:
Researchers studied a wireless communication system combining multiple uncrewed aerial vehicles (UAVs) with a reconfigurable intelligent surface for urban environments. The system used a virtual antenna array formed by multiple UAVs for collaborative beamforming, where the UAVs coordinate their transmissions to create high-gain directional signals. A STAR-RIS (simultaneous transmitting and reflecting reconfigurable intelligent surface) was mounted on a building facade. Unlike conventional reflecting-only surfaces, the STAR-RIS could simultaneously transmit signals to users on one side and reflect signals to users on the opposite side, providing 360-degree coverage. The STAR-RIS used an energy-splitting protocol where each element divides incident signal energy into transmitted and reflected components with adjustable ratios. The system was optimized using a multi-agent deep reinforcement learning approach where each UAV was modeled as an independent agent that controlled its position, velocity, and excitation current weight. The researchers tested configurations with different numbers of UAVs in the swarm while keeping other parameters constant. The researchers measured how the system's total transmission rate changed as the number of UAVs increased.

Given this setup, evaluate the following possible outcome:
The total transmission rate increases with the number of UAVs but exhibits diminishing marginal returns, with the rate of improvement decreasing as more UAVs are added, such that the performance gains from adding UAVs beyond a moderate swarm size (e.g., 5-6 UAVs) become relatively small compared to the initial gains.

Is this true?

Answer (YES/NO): NO